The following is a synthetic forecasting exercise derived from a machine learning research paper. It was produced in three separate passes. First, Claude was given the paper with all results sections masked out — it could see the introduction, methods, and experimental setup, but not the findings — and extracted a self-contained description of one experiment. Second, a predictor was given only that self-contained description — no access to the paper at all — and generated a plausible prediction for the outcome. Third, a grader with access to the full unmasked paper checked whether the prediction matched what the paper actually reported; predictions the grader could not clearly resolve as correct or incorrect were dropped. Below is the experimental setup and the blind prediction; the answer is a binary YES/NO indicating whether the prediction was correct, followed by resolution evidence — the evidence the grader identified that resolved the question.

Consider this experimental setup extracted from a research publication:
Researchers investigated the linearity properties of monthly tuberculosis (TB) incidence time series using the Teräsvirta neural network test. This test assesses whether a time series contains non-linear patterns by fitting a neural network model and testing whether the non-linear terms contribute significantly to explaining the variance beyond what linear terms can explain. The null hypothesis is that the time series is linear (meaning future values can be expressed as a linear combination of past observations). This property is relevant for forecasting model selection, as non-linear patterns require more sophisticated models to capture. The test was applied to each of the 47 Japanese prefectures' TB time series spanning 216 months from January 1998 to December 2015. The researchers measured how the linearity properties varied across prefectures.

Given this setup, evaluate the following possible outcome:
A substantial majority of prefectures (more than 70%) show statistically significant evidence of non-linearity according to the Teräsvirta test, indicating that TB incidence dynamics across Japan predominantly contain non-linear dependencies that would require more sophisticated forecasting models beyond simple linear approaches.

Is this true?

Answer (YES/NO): NO